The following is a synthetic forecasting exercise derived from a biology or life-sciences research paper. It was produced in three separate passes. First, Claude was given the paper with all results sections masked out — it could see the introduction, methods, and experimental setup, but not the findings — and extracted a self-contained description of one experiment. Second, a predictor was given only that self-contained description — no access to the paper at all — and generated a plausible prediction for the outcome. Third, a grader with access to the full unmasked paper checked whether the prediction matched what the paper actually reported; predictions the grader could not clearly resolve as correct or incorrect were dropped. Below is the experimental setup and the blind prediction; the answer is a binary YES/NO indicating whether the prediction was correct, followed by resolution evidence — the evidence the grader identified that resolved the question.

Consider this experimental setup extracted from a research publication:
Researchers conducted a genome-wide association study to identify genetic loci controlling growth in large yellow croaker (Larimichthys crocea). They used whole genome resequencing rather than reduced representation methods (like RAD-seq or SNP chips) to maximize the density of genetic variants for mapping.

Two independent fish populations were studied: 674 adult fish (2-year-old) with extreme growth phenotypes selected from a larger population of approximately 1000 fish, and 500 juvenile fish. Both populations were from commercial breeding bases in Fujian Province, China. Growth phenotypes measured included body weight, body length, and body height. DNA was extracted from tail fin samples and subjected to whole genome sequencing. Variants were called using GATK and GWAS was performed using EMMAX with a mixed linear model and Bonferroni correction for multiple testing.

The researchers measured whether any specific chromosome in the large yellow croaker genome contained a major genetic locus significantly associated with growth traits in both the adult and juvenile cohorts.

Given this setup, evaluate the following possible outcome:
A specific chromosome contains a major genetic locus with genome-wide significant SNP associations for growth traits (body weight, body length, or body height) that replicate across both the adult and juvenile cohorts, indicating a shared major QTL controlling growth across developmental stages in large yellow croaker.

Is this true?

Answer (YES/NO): YES